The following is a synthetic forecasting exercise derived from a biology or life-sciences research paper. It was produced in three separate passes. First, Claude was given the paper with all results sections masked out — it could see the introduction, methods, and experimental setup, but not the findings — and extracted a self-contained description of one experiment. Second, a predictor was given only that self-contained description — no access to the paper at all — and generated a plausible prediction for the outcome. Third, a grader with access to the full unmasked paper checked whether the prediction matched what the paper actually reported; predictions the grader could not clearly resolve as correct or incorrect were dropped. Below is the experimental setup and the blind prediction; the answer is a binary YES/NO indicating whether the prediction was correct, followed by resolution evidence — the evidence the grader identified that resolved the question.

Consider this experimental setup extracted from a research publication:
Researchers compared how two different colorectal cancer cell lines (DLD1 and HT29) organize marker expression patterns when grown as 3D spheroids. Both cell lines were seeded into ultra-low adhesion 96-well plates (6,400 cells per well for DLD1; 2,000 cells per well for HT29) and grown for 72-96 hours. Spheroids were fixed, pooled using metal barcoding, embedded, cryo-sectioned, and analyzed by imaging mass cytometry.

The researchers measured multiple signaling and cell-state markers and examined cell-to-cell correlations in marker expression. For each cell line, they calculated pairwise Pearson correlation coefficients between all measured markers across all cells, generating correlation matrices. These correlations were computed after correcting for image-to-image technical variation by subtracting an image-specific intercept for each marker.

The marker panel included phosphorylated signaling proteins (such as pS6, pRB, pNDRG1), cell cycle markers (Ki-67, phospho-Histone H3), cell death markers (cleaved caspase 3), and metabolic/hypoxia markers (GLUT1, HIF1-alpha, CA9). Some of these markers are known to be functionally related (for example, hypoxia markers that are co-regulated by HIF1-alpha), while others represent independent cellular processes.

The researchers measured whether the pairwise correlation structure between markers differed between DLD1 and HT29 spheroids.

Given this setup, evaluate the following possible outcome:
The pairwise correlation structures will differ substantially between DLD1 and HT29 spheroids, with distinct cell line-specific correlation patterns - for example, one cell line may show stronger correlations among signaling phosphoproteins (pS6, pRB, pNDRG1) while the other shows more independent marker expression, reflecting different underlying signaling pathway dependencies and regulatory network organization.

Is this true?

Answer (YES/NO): NO